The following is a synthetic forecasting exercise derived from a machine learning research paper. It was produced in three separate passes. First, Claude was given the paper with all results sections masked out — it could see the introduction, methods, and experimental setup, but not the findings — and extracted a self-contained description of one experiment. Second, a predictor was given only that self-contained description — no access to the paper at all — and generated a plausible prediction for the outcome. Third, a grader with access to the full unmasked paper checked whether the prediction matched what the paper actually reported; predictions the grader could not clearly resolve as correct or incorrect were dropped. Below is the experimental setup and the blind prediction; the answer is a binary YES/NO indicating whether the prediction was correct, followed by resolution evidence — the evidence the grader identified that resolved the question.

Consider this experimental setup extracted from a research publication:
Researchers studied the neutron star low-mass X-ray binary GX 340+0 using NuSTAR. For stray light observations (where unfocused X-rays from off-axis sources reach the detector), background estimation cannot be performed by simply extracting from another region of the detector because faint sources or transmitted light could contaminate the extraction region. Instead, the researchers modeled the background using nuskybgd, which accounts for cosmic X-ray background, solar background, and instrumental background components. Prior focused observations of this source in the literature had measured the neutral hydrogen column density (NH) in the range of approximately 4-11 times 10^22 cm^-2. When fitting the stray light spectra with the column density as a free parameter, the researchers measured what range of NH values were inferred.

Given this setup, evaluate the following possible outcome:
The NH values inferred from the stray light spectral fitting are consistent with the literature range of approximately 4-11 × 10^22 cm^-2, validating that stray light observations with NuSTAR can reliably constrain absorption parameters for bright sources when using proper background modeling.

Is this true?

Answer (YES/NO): NO